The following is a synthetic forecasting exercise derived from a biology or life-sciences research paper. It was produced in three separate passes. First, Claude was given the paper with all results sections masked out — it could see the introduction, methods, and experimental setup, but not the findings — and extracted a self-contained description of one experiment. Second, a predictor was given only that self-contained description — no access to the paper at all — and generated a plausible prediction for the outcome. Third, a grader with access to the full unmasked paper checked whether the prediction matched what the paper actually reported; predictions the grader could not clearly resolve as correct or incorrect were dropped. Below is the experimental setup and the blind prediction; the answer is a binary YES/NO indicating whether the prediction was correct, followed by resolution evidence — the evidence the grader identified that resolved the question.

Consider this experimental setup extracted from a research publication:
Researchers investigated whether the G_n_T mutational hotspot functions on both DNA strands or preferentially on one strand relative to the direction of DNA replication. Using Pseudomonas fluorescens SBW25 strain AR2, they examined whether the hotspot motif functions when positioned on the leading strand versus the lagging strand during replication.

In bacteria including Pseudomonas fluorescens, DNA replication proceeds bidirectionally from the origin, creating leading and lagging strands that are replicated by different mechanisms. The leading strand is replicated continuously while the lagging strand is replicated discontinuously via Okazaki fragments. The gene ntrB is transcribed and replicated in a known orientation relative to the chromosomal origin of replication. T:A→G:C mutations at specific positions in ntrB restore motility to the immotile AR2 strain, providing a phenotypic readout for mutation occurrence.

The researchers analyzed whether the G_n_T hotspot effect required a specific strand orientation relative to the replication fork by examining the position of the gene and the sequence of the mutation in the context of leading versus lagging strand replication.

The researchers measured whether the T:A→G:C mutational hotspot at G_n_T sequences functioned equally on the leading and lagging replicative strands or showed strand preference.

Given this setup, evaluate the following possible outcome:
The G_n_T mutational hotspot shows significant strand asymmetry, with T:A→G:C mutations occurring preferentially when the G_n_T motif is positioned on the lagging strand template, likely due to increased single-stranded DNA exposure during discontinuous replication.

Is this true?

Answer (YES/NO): NO